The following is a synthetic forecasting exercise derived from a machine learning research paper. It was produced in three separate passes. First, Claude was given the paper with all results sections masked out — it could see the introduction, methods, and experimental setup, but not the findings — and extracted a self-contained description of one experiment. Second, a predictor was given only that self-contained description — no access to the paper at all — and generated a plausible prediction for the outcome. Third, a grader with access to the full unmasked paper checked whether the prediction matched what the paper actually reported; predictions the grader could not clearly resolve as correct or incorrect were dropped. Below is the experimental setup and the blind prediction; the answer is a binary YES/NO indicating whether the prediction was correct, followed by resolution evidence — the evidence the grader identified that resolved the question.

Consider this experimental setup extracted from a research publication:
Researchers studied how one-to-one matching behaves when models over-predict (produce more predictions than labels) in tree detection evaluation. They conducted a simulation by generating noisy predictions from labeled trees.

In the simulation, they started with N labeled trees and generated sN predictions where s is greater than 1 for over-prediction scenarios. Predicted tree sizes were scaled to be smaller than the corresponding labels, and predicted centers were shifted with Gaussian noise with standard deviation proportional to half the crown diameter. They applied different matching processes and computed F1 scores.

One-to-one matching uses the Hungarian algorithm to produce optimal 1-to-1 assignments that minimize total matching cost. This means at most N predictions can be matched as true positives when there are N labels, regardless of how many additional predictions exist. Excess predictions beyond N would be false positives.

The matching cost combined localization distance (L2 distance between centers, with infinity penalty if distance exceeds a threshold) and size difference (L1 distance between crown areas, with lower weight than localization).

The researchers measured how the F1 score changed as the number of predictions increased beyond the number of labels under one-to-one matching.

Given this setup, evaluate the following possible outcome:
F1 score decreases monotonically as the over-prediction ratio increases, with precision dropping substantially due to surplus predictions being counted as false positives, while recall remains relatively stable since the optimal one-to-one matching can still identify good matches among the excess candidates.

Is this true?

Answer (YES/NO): NO